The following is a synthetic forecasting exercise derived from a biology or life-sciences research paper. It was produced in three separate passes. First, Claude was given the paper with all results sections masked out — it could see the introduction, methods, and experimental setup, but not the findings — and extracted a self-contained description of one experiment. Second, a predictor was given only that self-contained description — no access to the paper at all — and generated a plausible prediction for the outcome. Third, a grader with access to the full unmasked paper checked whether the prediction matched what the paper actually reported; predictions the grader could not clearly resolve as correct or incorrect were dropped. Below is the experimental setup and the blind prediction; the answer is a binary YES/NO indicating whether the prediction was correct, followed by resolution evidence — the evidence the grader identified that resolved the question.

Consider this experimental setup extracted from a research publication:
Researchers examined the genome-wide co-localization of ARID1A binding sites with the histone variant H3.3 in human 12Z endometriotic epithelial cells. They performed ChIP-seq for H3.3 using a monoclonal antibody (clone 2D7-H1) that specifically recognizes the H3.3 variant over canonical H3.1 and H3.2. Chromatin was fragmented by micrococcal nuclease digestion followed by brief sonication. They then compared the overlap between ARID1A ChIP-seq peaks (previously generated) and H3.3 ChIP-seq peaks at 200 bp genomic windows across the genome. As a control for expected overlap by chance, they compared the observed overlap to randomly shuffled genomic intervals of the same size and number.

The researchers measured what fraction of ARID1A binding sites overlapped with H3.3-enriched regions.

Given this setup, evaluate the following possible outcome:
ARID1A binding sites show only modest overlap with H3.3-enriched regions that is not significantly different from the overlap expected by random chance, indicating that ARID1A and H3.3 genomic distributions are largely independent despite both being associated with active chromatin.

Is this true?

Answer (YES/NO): NO